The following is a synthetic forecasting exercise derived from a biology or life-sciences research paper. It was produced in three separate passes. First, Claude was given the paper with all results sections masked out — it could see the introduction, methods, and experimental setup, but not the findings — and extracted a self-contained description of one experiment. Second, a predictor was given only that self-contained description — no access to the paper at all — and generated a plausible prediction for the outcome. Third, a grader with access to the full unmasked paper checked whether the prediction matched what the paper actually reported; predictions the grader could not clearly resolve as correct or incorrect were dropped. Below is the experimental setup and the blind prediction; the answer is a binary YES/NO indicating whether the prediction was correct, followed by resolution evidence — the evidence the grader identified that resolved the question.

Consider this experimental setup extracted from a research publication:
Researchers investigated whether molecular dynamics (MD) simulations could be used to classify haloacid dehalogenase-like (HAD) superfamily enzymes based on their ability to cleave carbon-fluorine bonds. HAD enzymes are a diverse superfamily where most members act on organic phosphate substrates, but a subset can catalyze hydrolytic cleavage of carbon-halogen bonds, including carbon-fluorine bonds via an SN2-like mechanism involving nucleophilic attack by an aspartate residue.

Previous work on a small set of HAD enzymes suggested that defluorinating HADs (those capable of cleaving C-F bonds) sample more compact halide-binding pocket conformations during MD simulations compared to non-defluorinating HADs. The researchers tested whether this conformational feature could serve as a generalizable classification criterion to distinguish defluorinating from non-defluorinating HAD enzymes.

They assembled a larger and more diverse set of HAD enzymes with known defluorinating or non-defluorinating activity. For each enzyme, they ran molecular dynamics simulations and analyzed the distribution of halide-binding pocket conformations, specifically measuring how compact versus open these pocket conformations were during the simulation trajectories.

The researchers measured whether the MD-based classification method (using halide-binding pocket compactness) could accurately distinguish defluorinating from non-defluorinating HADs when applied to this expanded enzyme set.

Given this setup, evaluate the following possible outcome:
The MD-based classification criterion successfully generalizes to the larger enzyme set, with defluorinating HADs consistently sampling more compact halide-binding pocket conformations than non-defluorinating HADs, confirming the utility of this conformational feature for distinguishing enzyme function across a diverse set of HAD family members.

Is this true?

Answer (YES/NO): NO